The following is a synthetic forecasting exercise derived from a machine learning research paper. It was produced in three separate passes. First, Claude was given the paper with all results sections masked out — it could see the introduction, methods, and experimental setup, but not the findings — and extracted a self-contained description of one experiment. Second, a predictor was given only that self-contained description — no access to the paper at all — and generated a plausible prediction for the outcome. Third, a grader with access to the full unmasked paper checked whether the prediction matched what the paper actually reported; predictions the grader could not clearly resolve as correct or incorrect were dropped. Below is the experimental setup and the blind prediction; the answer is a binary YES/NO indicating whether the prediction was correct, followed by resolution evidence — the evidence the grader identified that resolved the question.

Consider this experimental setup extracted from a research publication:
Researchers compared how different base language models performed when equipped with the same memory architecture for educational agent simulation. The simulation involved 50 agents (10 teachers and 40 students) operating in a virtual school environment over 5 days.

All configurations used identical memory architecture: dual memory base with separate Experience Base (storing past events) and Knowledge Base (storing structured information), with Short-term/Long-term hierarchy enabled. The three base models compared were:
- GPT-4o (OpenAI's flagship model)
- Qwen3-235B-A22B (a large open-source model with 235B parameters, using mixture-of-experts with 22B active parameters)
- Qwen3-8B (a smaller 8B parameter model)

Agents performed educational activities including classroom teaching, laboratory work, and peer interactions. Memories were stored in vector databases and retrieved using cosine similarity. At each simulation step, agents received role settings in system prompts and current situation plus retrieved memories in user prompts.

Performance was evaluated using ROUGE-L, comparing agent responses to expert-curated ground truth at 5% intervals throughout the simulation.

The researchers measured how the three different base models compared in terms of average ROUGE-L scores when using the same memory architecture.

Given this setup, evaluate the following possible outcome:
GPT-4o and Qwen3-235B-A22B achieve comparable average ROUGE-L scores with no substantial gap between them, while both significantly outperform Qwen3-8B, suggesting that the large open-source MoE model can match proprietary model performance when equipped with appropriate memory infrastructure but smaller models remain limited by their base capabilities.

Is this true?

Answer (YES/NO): YES